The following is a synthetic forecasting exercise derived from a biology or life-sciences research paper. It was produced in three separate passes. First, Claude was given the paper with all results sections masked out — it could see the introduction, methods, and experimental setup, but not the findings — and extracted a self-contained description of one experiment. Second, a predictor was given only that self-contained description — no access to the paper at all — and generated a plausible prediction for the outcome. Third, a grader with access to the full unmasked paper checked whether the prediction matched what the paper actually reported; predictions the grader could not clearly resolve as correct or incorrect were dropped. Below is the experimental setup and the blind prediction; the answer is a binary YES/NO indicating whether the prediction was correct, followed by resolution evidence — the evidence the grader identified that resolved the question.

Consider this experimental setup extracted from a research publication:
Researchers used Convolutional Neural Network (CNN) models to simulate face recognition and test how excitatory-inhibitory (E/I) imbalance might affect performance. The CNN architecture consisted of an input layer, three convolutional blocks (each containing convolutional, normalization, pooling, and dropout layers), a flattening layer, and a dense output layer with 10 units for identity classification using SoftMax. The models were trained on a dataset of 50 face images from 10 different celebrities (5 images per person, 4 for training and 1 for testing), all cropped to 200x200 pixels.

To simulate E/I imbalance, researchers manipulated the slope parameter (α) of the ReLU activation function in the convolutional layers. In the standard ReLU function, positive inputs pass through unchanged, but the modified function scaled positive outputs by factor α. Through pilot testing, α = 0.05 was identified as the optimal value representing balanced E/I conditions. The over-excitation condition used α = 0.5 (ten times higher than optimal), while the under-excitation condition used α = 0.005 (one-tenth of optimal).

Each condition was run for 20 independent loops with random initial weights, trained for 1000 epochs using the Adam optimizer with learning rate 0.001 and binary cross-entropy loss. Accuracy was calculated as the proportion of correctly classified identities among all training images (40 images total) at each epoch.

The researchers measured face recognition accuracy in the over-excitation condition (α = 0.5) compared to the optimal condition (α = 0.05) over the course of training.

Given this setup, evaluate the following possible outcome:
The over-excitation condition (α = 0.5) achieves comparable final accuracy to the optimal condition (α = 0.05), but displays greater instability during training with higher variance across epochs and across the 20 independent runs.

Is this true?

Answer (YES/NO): NO